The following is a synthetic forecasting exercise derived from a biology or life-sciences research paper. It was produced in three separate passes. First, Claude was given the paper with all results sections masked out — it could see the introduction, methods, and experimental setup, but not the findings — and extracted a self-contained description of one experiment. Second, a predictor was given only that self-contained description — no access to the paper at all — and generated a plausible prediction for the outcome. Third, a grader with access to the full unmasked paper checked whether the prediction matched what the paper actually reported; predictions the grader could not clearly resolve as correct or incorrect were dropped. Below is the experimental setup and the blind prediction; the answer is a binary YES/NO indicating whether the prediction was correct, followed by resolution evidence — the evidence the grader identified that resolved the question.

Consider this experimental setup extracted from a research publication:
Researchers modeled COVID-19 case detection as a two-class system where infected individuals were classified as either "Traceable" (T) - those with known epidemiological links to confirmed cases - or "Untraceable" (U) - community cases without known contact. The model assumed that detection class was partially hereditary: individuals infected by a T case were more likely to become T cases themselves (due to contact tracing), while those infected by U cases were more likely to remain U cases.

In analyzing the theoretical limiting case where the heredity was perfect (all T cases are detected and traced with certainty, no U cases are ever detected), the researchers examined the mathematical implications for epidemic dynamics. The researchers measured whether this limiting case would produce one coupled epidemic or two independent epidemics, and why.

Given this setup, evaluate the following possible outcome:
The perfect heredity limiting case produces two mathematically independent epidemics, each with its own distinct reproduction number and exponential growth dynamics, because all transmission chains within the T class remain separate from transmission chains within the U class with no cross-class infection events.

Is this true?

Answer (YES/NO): YES